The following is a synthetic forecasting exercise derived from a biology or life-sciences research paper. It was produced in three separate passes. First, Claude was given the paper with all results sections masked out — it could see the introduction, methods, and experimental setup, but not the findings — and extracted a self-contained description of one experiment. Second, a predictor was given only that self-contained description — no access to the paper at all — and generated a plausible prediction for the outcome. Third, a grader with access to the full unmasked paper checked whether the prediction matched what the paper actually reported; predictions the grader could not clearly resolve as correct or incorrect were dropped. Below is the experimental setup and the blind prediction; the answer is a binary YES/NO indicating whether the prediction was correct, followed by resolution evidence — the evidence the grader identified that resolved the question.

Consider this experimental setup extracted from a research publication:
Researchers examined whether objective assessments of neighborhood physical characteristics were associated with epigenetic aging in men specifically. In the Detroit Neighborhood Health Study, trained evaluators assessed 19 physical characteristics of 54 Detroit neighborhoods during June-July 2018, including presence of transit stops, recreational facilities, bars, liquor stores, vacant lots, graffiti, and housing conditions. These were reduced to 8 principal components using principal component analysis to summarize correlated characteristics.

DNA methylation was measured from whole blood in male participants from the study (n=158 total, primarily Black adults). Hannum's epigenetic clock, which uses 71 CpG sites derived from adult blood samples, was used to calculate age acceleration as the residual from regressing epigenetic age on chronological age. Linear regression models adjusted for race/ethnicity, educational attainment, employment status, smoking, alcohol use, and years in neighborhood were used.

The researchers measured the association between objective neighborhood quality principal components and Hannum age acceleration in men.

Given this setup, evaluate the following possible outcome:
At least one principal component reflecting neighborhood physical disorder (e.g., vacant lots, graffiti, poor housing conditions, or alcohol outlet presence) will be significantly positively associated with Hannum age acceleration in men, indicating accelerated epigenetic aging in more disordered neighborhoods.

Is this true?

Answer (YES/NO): NO